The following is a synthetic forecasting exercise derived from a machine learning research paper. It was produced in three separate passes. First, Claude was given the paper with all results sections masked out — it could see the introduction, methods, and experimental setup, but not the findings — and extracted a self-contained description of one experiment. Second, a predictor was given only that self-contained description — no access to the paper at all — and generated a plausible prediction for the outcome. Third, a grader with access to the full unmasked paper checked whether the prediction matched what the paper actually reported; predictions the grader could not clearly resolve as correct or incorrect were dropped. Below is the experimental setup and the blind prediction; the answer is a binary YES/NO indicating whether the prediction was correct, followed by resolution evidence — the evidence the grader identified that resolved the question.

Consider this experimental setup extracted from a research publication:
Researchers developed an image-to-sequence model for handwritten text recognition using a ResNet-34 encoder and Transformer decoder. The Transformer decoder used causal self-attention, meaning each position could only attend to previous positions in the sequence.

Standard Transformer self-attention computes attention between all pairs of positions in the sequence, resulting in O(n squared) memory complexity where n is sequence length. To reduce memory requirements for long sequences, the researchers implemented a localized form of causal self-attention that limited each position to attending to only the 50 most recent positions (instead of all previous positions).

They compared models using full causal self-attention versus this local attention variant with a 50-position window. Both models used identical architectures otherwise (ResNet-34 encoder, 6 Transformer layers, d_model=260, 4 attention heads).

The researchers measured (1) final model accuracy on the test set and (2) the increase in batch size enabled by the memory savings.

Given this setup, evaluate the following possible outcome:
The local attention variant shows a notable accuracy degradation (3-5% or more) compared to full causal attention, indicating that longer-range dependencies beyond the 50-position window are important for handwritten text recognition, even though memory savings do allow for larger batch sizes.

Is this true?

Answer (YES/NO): NO